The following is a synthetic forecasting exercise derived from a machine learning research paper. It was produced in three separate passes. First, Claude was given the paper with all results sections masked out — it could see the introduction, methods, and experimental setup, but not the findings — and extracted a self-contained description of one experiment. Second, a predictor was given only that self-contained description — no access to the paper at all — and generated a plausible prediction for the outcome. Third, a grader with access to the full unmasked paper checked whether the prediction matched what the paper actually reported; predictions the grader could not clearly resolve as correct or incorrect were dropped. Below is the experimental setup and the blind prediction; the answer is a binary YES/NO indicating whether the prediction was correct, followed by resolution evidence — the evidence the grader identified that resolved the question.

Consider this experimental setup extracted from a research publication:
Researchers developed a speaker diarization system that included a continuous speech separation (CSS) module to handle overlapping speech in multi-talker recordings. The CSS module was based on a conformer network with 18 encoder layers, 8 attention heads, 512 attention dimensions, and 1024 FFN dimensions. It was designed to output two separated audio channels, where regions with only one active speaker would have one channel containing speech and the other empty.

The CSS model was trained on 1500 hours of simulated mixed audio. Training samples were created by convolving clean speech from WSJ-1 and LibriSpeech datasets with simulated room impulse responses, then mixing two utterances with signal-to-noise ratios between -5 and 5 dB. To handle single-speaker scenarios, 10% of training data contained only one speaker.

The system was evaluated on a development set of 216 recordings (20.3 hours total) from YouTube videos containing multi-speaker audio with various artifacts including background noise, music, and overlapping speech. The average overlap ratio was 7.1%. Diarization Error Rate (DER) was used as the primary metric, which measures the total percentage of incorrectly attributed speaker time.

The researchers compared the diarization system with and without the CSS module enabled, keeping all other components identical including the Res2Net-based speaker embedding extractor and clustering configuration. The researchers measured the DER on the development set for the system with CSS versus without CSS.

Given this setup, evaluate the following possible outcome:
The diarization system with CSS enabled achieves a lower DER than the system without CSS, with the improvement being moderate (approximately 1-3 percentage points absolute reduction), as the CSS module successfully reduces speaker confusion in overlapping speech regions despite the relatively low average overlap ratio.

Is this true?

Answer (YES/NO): NO